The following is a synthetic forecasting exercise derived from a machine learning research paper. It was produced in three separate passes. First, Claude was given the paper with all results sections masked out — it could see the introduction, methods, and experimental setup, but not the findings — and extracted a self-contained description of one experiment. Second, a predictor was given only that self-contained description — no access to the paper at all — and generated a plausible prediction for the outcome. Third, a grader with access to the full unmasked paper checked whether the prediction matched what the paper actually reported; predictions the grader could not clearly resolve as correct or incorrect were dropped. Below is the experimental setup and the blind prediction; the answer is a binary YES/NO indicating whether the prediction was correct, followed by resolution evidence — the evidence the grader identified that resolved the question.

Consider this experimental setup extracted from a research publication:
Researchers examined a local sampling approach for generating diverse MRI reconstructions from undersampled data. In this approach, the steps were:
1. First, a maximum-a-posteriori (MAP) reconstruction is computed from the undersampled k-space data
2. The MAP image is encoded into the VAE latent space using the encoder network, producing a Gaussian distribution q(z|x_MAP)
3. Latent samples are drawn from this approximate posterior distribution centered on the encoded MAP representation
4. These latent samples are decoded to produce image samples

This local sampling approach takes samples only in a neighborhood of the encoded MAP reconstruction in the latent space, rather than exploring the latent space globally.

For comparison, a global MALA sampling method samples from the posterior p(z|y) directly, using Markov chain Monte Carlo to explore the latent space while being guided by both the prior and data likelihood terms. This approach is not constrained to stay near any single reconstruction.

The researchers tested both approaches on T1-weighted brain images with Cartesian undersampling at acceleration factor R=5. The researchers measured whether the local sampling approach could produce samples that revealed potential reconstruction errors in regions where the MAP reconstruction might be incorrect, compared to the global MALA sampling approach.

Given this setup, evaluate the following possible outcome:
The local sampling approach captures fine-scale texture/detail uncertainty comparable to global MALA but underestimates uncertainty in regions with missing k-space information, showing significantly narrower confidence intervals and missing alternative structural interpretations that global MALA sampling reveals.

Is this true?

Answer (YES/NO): NO